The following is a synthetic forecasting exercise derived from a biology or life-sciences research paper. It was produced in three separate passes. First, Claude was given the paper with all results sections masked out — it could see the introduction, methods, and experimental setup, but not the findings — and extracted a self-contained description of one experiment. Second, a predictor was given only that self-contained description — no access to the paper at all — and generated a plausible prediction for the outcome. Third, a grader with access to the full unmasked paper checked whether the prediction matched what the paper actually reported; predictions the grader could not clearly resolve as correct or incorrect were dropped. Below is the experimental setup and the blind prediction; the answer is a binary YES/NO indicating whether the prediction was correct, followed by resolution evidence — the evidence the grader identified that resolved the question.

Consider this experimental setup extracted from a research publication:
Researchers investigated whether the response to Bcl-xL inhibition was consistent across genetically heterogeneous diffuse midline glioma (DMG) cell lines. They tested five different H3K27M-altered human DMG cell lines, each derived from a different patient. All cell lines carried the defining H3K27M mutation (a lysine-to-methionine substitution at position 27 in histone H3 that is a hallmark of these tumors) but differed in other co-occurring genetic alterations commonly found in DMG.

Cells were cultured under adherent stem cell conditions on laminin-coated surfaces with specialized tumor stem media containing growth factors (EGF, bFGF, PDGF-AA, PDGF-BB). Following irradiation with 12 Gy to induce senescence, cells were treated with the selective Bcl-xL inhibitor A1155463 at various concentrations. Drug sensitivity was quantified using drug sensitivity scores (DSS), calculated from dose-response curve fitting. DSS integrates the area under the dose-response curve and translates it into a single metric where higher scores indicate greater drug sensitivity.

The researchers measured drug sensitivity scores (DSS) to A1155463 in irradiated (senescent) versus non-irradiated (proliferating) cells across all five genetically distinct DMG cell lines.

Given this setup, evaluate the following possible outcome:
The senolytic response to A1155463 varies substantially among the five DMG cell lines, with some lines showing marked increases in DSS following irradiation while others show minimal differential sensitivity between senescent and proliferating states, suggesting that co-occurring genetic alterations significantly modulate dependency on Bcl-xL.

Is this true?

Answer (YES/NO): NO